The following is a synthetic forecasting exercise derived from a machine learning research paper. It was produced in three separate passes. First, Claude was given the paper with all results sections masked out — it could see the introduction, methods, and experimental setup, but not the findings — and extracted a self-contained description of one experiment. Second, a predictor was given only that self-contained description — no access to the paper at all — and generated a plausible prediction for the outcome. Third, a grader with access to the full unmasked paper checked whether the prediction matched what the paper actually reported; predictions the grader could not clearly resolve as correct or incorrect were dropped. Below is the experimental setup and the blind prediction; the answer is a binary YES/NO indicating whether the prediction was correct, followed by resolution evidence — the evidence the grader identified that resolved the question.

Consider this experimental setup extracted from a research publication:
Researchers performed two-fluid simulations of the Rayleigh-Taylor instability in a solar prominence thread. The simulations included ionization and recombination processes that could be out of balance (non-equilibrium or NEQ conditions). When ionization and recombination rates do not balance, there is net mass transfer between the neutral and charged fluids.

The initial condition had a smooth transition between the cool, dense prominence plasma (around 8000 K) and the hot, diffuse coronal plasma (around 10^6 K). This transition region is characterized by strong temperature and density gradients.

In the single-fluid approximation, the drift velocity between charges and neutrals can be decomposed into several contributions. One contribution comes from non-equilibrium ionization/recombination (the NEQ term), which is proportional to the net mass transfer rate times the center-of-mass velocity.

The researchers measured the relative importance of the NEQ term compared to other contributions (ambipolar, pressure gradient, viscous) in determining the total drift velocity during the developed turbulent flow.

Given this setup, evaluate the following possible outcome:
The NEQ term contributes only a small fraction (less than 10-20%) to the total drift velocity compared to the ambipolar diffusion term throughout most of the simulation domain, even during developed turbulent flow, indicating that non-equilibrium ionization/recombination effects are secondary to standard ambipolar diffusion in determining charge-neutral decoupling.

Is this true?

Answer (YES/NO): NO